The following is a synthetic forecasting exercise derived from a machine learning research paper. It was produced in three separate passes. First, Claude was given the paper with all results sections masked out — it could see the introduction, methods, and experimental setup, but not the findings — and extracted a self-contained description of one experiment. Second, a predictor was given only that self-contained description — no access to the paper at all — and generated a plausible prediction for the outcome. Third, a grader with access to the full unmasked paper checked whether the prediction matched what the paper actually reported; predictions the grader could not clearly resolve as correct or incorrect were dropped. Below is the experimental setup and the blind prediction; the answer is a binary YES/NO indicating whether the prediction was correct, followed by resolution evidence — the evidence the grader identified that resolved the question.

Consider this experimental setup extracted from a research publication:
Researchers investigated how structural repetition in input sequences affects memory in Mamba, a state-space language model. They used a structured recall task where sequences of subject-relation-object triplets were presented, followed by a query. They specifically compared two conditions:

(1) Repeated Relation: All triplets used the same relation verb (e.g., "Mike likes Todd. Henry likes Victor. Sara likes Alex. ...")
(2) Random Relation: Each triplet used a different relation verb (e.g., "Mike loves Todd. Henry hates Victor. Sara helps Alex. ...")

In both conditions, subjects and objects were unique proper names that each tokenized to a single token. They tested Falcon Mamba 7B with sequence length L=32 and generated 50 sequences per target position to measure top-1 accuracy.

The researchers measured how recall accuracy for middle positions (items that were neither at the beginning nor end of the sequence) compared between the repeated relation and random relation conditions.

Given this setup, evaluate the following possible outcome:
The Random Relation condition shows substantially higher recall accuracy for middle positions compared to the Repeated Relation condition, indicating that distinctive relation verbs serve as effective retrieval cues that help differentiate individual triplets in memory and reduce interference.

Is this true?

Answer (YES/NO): NO